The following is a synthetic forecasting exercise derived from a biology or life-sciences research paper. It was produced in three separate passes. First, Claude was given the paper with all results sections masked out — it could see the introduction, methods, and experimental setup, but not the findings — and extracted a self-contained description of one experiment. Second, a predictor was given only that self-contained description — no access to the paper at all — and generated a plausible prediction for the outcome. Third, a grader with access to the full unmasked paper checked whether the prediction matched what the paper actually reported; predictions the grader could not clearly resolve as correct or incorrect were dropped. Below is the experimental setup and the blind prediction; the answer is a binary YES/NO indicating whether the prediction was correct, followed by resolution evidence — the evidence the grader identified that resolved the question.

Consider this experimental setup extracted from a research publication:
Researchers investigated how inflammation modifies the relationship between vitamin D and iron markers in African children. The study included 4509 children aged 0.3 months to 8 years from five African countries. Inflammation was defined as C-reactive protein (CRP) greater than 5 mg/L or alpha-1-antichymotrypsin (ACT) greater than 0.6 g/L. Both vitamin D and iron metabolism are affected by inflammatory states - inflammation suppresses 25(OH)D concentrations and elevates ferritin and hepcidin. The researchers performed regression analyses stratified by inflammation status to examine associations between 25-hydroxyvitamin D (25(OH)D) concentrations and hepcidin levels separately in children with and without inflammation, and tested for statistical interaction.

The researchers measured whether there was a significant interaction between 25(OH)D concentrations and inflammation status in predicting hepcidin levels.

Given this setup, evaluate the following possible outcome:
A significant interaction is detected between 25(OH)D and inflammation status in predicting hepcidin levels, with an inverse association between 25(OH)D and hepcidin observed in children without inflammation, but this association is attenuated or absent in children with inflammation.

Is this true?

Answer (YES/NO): NO